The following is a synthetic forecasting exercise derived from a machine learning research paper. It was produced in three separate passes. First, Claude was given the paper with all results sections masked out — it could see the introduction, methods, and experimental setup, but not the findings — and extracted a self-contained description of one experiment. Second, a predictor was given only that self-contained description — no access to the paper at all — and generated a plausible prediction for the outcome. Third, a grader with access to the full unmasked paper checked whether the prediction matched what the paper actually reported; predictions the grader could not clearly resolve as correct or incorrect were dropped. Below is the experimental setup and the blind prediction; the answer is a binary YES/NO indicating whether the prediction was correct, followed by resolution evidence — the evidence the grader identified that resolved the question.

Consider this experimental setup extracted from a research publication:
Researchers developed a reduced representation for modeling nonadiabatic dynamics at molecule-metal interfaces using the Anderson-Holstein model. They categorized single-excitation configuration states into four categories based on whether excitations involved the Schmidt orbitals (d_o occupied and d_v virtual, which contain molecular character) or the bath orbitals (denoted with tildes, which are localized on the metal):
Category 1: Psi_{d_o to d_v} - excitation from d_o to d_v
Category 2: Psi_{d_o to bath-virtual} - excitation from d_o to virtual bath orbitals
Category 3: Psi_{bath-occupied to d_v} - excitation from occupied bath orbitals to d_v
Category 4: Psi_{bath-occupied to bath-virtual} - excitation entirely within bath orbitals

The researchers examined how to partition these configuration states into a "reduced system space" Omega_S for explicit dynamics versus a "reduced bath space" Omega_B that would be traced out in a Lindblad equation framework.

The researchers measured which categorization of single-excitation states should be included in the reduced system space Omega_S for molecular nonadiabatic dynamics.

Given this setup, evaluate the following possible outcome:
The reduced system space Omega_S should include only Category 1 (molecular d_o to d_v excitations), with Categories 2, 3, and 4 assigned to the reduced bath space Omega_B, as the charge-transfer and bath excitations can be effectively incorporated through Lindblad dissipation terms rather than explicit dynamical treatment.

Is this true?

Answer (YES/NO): NO